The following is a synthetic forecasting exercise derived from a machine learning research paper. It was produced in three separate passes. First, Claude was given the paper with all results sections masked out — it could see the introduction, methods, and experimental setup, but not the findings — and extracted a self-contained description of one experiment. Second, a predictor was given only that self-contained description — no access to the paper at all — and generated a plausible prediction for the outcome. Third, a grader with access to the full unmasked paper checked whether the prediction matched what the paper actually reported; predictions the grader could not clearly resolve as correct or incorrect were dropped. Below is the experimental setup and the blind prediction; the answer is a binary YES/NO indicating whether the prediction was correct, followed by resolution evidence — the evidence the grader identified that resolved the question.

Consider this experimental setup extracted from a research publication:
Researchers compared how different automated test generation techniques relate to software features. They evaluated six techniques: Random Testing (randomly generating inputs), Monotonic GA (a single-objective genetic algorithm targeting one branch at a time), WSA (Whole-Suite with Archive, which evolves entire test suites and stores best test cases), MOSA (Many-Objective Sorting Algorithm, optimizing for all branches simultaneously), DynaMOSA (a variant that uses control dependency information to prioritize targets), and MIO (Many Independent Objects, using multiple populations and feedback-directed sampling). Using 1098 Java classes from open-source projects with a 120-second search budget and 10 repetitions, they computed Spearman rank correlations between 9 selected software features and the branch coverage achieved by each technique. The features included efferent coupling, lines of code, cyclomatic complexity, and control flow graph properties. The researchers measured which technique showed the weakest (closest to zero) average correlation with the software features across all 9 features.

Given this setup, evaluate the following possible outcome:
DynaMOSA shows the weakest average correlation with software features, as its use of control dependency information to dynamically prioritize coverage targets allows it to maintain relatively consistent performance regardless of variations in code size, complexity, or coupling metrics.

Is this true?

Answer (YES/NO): NO